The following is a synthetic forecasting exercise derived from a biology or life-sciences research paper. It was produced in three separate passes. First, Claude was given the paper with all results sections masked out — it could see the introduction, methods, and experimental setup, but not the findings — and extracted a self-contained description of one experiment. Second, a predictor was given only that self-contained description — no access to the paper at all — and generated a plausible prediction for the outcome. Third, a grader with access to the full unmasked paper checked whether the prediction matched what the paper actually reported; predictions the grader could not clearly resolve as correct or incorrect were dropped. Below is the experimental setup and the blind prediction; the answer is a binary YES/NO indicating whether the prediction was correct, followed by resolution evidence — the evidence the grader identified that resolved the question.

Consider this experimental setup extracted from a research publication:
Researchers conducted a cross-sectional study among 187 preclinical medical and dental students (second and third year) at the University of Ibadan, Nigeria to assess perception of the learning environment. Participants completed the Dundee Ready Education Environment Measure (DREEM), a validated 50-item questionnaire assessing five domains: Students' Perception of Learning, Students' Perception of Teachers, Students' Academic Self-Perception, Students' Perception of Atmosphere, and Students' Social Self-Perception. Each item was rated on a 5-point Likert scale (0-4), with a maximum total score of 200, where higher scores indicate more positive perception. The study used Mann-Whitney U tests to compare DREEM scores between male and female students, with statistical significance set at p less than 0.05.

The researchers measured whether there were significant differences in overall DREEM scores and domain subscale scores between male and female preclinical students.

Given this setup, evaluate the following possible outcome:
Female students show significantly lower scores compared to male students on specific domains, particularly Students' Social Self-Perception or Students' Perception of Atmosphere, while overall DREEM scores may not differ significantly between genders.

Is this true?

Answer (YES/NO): NO